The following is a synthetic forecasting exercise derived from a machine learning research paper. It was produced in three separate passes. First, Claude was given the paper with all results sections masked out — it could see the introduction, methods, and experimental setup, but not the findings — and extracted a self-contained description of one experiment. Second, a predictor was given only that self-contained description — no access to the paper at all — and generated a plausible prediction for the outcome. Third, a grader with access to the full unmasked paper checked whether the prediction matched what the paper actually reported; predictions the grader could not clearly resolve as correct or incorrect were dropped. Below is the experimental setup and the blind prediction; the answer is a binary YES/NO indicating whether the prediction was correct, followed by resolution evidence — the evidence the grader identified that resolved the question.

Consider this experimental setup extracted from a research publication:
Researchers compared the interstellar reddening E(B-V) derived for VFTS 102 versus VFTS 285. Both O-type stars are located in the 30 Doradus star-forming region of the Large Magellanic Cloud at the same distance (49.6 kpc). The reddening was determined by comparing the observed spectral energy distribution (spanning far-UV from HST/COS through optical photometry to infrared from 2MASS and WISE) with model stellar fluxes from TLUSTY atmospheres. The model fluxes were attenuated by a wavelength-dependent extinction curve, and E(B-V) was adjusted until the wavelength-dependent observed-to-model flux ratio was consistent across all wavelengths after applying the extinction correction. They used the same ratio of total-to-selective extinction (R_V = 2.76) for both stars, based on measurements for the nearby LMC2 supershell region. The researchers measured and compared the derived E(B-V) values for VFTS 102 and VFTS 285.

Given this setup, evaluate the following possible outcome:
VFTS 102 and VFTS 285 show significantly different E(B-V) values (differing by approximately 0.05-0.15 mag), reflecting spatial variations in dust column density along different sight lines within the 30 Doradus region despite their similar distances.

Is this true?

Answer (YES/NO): NO